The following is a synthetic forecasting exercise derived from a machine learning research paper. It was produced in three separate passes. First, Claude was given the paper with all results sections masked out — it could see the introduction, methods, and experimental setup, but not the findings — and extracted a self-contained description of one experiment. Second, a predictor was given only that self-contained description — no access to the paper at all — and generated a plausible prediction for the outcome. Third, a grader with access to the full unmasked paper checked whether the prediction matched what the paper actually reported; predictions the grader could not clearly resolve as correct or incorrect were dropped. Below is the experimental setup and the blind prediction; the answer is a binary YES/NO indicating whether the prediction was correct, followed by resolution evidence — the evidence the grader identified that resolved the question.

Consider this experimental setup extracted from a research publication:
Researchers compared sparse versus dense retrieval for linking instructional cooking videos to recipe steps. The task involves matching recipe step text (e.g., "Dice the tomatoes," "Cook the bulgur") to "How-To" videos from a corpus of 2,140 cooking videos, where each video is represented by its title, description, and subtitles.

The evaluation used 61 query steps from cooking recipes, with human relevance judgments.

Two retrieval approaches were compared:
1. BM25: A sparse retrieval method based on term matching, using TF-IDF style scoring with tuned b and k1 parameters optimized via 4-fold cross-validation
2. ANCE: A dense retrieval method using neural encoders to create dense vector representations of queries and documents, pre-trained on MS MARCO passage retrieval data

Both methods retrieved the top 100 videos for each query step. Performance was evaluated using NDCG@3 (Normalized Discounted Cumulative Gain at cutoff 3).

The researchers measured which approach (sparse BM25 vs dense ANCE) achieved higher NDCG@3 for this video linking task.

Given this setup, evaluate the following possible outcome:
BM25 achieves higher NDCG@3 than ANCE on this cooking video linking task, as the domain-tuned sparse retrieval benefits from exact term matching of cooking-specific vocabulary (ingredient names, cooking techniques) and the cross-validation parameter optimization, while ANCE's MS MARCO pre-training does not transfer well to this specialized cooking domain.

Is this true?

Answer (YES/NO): NO